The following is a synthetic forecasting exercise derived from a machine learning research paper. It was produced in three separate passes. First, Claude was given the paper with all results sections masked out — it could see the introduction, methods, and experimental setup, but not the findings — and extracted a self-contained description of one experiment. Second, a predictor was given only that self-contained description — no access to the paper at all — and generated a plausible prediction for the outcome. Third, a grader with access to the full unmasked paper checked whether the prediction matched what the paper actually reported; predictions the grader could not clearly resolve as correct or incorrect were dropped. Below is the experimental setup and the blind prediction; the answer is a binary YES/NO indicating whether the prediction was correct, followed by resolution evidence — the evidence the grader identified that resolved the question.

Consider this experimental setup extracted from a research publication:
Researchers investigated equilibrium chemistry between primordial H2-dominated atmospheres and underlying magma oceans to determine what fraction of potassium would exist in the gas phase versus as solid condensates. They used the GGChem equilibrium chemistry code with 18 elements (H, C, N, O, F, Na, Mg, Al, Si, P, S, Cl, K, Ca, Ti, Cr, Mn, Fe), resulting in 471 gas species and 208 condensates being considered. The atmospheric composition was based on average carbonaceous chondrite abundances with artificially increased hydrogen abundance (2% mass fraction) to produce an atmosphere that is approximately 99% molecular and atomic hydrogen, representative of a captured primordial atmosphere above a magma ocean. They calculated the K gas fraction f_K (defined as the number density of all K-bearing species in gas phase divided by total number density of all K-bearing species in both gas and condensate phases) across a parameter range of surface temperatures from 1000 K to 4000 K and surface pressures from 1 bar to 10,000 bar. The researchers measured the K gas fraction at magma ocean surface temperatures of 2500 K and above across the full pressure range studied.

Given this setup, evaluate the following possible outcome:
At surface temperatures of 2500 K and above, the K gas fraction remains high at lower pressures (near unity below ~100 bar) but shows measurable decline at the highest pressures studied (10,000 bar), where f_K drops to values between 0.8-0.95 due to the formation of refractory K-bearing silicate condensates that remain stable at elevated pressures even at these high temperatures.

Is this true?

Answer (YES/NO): NO